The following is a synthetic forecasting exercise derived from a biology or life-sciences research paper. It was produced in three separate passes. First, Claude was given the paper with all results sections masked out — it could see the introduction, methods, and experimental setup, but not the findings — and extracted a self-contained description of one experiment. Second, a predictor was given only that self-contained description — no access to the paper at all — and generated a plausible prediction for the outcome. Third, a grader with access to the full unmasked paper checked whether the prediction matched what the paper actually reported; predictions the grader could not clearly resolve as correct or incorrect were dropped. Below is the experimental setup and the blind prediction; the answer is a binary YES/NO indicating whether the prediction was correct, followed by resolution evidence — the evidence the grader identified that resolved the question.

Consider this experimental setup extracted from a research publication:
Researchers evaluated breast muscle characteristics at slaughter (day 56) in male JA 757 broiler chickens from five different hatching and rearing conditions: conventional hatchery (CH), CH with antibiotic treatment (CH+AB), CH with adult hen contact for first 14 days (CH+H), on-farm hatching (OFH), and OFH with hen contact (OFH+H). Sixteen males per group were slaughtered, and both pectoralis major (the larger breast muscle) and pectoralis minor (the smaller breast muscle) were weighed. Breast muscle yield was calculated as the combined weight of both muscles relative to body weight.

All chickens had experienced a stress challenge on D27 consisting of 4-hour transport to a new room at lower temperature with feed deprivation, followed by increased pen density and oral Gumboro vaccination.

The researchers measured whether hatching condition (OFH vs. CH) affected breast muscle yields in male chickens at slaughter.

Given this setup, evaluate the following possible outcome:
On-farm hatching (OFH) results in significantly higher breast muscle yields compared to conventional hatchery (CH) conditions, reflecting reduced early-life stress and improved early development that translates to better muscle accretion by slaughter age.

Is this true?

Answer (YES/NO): NO